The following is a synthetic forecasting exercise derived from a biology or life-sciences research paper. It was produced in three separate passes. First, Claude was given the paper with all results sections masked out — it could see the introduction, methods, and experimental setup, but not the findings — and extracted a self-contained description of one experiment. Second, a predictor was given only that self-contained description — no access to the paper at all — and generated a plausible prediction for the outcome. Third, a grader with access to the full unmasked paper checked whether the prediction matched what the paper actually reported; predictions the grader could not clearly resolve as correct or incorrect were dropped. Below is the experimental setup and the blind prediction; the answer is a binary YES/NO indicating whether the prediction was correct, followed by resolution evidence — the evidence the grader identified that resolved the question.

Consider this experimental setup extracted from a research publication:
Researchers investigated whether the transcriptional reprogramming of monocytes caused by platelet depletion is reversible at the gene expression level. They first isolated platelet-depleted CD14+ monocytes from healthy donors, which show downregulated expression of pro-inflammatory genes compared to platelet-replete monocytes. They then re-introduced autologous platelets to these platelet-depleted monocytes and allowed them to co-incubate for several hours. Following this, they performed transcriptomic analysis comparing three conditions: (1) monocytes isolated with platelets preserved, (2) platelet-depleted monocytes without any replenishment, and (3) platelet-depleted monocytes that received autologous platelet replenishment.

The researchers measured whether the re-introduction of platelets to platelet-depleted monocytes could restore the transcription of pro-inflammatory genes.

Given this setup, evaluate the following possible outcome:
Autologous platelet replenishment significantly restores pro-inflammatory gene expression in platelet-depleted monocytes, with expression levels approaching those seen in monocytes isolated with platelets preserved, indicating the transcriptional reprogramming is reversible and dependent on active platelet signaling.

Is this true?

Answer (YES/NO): YES